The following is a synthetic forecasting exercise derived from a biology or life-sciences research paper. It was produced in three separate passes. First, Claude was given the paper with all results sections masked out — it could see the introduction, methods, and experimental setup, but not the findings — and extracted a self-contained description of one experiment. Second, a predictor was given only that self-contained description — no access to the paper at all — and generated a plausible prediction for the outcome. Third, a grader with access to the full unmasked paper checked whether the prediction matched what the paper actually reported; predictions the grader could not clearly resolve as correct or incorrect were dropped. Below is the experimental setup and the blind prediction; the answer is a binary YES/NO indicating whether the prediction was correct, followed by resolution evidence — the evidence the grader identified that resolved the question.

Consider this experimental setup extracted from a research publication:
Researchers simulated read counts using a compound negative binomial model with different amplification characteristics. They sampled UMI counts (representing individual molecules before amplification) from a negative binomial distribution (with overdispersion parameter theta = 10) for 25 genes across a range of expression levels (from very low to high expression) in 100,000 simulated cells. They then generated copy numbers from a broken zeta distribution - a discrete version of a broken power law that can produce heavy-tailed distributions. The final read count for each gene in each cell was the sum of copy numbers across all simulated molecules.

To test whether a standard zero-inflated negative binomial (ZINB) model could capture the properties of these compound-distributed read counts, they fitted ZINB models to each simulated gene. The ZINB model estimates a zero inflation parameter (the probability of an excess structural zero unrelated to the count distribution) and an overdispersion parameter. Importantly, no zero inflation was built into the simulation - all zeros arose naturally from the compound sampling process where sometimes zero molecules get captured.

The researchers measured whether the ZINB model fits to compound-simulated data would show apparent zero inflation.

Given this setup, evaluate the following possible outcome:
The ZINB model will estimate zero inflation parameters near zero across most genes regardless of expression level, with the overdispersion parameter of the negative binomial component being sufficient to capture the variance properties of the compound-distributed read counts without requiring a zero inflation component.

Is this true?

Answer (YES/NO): NO